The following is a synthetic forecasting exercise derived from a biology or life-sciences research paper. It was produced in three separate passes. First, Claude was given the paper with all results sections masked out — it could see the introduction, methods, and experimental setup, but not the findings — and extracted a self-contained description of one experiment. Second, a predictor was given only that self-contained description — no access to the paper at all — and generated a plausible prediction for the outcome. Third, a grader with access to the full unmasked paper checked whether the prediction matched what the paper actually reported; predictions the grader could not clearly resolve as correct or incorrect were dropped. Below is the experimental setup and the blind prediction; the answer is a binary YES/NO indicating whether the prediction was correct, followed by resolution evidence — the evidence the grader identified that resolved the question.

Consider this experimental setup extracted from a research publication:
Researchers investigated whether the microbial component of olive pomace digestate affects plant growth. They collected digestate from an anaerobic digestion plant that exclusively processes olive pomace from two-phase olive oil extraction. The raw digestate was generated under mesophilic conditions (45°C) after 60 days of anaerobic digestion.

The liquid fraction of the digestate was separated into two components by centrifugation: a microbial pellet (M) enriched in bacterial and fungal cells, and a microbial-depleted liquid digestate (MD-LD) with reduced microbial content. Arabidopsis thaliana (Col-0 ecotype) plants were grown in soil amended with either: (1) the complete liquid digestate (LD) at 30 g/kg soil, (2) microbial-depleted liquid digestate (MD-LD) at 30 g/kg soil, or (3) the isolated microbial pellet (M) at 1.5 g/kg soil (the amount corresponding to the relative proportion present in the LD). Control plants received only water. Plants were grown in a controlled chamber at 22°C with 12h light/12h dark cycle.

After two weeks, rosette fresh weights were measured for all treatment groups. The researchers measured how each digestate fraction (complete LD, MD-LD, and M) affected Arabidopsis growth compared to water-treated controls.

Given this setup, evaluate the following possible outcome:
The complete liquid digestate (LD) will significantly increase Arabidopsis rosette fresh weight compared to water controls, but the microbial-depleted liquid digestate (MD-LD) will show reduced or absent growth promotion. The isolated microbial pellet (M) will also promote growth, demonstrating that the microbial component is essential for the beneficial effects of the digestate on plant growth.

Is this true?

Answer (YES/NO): NO